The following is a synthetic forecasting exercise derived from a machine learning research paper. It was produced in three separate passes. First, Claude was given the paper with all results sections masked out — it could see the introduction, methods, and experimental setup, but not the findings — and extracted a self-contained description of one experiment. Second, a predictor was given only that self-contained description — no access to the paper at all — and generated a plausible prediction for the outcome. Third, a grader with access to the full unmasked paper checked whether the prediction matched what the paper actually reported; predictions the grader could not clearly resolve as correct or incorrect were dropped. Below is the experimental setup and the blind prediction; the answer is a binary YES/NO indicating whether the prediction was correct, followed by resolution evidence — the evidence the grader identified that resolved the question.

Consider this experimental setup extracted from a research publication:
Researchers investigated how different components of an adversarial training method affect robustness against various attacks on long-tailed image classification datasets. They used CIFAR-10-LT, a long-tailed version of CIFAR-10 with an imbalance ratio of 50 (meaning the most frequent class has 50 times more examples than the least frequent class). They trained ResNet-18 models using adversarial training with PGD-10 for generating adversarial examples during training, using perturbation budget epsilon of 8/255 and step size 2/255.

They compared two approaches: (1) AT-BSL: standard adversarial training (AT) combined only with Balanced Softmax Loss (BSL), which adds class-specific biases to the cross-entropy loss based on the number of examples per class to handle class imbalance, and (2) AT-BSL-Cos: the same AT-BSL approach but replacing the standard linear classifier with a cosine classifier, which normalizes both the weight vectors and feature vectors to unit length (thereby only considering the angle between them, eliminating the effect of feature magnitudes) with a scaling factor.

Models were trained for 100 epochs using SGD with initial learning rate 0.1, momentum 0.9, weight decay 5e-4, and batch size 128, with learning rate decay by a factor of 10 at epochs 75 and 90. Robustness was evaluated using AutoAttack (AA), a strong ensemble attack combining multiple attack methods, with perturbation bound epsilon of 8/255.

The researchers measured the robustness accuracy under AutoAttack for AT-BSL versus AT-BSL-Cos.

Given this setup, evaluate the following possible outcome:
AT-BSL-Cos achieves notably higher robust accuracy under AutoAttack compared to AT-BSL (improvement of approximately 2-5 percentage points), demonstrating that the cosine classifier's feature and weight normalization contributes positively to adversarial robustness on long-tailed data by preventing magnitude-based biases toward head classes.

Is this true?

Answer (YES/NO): NO